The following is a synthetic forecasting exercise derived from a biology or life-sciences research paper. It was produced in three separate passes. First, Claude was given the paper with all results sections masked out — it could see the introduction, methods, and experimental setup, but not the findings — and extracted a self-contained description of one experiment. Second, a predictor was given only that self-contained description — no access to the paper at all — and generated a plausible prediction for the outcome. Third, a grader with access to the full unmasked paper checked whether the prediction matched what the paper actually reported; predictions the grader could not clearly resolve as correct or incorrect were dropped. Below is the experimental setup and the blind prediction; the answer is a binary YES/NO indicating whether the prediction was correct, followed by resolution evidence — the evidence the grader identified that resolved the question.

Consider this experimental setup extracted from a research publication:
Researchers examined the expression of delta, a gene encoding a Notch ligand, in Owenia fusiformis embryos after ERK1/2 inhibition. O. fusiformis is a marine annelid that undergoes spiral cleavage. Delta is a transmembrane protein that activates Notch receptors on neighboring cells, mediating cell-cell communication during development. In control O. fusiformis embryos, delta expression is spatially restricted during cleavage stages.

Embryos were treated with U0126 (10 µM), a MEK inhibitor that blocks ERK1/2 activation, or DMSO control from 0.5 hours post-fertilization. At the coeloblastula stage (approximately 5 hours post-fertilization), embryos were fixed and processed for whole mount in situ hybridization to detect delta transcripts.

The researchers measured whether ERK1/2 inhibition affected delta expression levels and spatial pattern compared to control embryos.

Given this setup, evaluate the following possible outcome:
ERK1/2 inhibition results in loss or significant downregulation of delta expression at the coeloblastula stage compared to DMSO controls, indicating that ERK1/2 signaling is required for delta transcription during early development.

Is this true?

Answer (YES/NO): YES